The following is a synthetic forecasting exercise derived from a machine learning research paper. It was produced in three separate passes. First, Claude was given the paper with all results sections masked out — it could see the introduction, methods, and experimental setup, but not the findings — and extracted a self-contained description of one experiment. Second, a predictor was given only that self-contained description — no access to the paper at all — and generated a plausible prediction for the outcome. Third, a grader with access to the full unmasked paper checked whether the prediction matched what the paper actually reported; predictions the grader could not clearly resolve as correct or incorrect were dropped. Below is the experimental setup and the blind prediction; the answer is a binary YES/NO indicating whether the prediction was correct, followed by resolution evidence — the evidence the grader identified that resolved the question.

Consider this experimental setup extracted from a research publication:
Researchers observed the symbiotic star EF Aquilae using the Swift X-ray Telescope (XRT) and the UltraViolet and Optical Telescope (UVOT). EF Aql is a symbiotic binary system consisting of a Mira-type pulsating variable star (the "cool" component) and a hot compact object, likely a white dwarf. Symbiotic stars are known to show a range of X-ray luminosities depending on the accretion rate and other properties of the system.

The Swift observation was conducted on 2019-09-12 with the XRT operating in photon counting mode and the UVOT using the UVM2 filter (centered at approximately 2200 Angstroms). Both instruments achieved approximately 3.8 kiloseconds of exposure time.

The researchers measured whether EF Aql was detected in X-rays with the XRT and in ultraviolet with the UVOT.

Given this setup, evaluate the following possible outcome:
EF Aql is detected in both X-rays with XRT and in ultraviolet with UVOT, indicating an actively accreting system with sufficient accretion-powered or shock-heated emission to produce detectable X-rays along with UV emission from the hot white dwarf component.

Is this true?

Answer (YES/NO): NO